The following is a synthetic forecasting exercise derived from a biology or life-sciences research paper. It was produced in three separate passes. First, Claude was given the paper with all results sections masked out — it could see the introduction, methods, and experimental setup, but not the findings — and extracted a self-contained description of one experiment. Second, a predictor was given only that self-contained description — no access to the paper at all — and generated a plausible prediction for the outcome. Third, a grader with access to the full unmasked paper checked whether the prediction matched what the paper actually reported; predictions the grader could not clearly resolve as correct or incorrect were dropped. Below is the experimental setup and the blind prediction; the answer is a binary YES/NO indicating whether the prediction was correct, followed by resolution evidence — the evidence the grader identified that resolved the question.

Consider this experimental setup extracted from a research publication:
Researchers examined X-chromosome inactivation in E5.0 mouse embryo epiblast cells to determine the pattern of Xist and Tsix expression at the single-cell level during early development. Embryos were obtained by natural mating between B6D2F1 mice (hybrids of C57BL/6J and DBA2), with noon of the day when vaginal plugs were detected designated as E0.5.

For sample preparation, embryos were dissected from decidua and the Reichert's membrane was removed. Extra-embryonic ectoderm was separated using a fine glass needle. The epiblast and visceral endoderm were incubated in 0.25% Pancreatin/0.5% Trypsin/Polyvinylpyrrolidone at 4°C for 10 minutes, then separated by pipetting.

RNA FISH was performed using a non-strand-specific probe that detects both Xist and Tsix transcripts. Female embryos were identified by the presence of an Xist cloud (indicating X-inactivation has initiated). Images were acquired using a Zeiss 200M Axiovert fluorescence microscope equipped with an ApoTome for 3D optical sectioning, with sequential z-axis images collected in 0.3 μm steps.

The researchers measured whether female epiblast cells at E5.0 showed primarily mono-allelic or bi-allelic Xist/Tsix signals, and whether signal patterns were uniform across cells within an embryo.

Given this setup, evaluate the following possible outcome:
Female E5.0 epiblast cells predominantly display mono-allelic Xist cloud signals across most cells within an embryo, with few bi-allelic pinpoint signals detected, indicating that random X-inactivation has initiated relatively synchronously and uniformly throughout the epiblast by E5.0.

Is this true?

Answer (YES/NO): NO